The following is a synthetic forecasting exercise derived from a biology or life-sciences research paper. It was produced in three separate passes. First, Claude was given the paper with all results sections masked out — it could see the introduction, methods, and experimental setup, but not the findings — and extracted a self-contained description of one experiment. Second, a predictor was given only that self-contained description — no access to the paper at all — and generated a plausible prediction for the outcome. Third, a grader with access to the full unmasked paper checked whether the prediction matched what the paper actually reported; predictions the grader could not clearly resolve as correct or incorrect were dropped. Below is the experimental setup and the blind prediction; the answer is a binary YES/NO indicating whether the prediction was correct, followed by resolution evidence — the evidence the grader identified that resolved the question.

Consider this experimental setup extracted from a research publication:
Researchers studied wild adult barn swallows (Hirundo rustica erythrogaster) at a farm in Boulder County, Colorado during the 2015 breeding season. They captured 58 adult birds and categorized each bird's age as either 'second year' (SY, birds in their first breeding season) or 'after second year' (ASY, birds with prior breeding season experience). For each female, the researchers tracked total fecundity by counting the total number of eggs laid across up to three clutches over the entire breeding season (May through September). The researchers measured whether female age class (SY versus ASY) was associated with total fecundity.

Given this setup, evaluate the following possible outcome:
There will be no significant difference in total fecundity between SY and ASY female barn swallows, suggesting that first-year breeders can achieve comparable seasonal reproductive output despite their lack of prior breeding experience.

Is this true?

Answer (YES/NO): NO